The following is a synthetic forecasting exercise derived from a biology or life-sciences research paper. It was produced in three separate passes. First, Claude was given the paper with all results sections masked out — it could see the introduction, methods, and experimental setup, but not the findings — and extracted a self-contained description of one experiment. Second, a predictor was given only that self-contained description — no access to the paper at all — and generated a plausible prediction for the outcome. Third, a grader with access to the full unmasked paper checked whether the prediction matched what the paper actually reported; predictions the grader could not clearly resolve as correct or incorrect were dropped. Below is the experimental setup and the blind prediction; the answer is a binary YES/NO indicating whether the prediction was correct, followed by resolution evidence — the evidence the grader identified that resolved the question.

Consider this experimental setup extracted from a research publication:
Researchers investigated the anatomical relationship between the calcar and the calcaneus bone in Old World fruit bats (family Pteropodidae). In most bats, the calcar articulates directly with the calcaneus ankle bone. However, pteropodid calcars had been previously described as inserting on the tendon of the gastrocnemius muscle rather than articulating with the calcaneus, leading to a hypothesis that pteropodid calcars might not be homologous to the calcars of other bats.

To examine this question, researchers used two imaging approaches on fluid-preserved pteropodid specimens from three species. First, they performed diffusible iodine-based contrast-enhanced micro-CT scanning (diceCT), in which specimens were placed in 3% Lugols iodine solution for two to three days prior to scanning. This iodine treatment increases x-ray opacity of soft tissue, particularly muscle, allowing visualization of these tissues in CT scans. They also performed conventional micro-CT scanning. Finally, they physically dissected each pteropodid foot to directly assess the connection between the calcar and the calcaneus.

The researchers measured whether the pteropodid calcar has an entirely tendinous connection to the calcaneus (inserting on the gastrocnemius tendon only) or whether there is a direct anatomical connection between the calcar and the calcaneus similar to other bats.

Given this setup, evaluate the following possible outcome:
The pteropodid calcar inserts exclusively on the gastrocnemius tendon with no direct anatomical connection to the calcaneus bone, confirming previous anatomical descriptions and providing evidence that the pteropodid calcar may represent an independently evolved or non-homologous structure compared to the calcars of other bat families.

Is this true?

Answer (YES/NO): NO